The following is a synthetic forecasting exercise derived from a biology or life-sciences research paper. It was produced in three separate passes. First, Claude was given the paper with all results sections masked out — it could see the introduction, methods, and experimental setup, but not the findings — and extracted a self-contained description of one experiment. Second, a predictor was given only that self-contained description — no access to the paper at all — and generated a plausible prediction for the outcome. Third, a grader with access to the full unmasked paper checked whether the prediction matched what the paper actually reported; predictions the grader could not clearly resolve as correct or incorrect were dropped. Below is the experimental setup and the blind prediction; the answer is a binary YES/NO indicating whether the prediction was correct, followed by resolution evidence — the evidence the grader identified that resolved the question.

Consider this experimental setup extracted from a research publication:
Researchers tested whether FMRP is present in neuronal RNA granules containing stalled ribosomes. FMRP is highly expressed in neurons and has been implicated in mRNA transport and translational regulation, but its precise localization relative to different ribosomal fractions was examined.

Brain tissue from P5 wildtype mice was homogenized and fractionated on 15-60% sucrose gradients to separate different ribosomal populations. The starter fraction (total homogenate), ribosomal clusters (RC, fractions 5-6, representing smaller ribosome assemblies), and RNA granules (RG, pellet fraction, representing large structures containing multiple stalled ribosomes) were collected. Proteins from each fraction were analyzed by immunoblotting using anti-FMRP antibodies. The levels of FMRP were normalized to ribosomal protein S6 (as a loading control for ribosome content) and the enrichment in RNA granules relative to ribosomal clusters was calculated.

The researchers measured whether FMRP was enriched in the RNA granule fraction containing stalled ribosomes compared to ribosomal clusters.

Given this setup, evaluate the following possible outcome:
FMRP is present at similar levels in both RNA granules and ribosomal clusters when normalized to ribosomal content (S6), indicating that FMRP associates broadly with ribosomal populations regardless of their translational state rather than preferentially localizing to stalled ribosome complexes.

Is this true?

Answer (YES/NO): NO